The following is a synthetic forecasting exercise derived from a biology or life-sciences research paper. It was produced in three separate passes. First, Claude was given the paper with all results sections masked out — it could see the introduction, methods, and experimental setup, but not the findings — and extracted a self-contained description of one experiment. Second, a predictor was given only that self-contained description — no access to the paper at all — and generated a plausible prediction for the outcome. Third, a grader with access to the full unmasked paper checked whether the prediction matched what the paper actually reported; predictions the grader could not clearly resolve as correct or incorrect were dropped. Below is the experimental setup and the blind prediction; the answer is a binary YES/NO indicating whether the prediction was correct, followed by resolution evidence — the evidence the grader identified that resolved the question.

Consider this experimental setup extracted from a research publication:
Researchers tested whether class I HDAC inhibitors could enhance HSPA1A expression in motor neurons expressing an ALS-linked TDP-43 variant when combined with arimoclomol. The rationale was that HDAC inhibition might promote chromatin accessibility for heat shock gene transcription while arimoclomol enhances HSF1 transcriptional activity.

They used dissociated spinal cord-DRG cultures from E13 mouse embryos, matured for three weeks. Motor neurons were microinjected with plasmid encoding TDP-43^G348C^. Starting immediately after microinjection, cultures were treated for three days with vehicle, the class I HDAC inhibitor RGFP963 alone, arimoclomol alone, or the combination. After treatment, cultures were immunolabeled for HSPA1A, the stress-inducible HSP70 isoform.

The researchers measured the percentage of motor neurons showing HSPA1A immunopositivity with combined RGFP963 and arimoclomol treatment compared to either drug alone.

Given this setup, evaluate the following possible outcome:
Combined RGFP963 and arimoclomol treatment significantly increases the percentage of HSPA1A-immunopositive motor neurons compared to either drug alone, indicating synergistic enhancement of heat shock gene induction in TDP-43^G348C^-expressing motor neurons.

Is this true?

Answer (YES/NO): NO